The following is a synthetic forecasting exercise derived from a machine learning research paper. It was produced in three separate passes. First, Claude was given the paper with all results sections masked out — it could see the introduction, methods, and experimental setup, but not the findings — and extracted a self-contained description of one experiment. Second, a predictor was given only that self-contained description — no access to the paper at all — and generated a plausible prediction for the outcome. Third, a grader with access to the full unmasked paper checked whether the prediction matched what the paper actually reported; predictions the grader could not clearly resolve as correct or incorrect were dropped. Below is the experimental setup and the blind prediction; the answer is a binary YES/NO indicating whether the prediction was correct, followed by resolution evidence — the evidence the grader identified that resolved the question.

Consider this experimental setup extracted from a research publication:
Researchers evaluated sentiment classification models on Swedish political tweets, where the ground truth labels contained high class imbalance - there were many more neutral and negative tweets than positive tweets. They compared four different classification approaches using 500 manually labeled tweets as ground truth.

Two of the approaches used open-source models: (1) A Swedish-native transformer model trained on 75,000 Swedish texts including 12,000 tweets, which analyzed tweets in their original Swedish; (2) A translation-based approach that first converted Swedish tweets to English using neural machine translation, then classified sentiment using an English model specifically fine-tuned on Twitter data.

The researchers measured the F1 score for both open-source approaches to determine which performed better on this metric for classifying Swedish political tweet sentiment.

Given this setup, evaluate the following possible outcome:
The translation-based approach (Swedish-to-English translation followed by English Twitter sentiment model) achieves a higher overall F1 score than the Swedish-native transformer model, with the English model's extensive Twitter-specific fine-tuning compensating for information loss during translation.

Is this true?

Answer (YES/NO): YES